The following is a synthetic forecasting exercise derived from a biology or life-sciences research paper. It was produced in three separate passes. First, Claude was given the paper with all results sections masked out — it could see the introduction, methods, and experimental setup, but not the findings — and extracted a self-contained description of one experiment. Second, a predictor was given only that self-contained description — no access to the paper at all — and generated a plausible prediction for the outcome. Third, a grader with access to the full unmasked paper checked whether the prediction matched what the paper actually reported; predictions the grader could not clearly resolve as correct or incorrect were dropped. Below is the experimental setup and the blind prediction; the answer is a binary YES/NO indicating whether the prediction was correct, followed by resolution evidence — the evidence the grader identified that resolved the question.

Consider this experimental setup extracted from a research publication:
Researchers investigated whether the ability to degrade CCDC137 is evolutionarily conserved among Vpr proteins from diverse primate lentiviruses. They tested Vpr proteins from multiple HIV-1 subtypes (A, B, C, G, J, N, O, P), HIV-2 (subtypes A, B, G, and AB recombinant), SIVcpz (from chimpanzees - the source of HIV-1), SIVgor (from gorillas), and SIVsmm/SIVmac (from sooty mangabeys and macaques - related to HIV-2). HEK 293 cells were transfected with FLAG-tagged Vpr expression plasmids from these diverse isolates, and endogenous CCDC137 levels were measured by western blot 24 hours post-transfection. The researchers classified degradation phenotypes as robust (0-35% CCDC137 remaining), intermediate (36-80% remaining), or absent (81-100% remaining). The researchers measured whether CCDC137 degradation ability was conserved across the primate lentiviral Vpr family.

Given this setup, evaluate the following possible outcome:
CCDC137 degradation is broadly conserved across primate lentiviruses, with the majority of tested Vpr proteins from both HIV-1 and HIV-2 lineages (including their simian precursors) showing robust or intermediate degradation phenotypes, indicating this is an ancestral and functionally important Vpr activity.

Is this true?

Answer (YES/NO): NO